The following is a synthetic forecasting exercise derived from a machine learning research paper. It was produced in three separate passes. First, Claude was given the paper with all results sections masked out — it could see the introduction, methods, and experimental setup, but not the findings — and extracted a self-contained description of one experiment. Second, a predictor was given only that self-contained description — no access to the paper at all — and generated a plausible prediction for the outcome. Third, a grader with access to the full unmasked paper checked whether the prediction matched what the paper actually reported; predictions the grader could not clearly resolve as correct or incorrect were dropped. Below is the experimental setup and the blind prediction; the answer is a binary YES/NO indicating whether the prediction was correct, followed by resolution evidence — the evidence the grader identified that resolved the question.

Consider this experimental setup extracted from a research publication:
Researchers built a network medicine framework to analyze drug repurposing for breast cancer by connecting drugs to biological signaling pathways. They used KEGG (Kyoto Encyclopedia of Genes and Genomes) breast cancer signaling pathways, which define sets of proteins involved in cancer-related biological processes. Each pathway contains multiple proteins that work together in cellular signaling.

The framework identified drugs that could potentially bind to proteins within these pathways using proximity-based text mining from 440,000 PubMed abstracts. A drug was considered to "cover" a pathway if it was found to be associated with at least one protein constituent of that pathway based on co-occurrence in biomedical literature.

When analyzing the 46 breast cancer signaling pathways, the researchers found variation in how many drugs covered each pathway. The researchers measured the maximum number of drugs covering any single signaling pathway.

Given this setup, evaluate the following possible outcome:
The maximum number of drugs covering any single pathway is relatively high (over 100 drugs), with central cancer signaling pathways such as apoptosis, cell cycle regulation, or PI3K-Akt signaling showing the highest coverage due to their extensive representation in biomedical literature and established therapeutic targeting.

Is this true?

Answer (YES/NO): NO